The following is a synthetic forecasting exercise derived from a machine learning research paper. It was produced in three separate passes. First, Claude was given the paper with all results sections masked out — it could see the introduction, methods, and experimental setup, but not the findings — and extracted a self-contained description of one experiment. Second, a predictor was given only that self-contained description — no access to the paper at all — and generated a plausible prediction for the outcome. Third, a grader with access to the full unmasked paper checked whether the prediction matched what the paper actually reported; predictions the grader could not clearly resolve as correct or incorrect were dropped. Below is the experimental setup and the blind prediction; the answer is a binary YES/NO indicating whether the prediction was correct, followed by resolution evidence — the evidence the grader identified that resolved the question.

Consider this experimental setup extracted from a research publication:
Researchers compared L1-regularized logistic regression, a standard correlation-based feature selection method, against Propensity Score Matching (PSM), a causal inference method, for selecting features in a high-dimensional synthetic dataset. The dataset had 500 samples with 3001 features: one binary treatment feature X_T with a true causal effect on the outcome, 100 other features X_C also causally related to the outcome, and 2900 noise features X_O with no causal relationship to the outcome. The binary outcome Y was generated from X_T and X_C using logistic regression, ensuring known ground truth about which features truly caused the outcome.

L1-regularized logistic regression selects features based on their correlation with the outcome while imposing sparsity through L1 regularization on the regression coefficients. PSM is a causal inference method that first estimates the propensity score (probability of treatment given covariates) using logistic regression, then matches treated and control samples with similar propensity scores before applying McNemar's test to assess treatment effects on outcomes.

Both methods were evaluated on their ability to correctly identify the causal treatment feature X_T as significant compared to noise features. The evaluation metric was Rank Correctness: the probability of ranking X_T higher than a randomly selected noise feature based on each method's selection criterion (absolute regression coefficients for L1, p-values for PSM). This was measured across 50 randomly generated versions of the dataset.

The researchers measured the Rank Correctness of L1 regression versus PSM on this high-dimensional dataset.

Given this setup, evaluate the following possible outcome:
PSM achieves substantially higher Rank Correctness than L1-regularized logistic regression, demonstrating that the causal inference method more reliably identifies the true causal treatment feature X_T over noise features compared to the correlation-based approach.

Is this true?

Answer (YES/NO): NO